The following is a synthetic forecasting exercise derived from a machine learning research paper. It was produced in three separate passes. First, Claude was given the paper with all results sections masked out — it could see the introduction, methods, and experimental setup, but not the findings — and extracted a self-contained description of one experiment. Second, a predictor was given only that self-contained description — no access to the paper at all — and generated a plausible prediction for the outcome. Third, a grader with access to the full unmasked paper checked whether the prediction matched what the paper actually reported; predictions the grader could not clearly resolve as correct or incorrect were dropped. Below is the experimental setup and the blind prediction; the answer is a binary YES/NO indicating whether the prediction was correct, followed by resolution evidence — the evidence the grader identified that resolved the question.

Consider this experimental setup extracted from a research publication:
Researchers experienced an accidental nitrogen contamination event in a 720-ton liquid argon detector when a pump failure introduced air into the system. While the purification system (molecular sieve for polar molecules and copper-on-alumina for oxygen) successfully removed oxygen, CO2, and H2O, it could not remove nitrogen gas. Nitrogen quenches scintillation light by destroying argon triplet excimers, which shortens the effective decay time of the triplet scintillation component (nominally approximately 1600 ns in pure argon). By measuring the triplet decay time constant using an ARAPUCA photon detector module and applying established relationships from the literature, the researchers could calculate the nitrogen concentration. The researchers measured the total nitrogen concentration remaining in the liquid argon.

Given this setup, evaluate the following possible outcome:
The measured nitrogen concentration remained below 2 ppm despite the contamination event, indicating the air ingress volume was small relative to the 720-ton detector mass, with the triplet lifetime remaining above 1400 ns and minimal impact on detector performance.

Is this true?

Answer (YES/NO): NO